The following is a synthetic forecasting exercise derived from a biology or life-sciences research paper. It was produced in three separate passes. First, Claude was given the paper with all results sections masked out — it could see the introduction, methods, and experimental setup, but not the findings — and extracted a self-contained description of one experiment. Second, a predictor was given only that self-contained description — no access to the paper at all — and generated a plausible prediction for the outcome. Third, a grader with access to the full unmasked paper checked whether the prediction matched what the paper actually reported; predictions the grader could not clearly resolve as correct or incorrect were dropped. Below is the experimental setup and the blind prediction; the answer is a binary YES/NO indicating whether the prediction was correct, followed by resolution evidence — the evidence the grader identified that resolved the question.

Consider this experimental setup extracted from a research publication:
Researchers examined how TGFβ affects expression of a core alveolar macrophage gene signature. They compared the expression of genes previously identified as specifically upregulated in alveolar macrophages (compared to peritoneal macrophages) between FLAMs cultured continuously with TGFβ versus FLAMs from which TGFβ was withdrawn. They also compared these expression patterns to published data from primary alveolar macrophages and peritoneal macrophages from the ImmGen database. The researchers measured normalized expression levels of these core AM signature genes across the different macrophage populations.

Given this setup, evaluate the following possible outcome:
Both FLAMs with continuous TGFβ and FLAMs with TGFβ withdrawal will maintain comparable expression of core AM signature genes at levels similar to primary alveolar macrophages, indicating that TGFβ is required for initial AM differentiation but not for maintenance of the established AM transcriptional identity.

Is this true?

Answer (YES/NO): NO